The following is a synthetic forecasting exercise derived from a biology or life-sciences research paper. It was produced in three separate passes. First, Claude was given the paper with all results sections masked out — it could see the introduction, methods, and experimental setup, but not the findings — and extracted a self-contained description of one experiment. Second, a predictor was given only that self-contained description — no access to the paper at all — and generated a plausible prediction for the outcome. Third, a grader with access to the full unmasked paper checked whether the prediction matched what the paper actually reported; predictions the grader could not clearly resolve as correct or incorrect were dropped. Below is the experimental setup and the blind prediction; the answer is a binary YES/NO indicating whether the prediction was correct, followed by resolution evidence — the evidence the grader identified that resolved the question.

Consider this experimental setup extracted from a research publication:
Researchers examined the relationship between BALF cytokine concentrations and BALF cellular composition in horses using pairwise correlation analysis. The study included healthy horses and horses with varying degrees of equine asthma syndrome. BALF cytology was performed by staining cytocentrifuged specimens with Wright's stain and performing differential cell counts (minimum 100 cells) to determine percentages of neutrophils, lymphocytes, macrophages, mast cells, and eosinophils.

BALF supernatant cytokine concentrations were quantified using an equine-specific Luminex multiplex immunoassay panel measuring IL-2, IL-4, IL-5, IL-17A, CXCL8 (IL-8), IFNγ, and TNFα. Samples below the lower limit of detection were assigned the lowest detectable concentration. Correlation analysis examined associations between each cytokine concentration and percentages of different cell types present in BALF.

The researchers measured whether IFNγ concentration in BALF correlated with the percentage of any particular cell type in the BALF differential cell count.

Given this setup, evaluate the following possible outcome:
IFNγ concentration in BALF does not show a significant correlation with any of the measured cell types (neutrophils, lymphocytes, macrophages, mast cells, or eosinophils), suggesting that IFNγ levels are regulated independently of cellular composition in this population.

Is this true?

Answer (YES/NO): NO